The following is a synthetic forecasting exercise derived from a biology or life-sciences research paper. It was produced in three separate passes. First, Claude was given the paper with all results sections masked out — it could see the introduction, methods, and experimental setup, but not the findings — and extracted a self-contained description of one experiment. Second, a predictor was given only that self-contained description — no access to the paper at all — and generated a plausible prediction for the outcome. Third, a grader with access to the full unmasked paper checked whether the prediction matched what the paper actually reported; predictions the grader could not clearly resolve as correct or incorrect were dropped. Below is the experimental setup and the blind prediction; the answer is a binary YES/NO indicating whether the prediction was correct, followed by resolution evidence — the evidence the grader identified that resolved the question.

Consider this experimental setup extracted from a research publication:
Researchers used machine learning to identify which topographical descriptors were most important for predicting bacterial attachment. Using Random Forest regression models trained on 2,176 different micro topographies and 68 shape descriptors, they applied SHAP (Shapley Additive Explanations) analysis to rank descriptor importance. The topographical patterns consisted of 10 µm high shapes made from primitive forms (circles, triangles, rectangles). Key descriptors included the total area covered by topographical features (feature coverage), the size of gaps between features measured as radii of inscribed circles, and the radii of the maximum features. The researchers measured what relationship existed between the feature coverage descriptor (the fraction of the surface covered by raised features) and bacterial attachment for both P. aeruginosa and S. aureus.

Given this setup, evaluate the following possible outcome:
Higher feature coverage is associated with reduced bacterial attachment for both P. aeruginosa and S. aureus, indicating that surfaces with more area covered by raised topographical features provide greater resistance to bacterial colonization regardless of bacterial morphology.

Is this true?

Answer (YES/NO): YES